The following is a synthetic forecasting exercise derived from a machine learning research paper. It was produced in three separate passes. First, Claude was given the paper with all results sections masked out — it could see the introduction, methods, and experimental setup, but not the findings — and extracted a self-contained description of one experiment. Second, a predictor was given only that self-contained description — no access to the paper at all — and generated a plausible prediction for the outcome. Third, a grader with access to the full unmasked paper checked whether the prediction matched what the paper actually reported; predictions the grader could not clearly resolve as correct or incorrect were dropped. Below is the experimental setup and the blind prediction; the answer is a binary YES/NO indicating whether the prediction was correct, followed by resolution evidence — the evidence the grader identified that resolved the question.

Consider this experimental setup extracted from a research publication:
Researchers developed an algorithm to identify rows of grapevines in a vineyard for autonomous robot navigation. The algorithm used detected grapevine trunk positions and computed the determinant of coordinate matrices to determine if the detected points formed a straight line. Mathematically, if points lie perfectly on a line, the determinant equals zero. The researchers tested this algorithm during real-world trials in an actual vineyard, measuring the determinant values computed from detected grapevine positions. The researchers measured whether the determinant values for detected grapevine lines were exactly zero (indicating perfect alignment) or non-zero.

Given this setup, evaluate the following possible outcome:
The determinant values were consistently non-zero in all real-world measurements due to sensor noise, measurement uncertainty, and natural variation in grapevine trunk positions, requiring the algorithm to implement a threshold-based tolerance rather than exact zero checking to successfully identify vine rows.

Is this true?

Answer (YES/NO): YES